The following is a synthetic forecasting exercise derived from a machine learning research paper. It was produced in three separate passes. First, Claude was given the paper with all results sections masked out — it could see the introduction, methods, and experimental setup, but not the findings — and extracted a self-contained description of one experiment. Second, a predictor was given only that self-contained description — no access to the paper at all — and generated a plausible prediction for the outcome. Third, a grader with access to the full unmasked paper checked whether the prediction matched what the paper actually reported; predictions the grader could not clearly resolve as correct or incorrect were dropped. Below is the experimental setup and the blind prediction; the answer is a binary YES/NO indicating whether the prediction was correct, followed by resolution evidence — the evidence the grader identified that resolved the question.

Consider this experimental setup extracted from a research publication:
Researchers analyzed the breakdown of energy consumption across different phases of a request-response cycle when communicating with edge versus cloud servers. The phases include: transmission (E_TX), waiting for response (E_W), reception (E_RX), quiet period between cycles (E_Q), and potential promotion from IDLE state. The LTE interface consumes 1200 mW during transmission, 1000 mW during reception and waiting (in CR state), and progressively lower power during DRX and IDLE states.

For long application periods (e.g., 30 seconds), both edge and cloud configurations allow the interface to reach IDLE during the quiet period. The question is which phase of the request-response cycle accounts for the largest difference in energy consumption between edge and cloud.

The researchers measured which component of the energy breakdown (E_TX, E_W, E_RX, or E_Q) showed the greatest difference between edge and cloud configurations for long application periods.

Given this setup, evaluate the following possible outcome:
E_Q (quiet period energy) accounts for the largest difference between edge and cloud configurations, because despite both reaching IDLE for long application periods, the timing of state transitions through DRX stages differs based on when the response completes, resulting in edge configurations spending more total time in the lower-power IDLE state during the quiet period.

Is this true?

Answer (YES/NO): NO